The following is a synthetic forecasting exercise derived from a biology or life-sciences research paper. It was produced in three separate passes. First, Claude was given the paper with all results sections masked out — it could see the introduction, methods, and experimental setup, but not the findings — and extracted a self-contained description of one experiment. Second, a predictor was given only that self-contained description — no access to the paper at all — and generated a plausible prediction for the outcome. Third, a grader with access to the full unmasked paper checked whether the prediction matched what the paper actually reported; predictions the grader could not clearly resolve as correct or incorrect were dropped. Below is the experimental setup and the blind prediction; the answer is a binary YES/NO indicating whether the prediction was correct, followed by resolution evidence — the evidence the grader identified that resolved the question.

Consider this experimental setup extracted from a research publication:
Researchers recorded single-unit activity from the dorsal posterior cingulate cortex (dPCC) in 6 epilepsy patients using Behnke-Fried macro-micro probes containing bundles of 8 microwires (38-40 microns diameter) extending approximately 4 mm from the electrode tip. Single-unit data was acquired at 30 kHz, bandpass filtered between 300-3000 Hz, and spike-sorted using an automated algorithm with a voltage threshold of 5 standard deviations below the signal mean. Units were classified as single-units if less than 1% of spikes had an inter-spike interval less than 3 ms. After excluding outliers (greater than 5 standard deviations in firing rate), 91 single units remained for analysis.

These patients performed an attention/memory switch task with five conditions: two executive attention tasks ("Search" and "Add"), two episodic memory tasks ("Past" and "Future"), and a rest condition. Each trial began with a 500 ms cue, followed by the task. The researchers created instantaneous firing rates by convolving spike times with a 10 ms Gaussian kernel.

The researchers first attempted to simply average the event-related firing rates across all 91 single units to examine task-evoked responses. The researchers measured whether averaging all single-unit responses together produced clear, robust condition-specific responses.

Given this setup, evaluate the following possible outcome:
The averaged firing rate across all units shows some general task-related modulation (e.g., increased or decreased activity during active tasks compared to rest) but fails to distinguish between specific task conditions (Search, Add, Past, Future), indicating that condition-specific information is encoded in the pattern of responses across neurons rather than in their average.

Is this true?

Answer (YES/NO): NO